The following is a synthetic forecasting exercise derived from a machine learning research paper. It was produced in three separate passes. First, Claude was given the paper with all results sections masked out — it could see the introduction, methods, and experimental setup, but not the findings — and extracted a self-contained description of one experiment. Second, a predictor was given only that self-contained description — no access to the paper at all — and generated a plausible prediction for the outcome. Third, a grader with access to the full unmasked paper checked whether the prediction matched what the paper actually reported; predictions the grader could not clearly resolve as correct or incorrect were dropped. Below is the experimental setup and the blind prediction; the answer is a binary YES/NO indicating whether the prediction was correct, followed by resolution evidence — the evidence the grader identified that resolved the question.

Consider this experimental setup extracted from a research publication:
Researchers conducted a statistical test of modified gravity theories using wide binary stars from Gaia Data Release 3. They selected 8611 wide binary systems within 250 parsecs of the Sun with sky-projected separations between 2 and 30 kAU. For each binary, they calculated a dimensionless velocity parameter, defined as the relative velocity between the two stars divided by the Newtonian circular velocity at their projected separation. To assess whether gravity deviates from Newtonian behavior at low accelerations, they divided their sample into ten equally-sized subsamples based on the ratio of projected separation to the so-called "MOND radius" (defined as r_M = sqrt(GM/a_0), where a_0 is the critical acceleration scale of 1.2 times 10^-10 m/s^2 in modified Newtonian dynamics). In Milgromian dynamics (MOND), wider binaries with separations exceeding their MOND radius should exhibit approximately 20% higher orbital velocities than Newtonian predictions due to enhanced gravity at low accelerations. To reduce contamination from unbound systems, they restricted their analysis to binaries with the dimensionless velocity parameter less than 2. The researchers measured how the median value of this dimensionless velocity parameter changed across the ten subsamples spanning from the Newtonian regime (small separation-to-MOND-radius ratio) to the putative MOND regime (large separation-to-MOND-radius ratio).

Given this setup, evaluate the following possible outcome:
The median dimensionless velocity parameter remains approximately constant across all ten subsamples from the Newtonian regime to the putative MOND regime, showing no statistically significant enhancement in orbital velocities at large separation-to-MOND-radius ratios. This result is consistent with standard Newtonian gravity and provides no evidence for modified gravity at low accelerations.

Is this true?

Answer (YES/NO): YES